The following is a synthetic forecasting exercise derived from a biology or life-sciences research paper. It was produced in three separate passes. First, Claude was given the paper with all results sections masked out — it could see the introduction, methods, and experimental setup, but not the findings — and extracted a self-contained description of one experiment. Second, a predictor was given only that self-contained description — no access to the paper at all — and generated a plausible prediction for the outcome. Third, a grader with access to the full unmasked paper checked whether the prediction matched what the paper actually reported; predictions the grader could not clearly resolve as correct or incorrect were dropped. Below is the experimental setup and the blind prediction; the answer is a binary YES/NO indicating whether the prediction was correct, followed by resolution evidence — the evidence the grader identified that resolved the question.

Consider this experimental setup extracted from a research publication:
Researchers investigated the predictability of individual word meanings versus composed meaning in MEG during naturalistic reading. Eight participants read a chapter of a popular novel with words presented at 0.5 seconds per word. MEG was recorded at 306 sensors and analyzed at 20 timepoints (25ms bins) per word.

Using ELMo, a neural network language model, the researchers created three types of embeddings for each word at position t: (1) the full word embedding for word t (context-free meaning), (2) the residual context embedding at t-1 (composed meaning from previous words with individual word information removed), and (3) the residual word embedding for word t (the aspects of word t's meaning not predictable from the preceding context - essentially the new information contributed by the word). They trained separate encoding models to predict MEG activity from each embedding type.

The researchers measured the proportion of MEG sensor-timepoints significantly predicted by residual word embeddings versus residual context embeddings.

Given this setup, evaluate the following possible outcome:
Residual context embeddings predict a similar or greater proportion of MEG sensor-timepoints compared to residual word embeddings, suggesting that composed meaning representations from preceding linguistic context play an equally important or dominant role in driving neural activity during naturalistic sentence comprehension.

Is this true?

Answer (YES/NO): NO